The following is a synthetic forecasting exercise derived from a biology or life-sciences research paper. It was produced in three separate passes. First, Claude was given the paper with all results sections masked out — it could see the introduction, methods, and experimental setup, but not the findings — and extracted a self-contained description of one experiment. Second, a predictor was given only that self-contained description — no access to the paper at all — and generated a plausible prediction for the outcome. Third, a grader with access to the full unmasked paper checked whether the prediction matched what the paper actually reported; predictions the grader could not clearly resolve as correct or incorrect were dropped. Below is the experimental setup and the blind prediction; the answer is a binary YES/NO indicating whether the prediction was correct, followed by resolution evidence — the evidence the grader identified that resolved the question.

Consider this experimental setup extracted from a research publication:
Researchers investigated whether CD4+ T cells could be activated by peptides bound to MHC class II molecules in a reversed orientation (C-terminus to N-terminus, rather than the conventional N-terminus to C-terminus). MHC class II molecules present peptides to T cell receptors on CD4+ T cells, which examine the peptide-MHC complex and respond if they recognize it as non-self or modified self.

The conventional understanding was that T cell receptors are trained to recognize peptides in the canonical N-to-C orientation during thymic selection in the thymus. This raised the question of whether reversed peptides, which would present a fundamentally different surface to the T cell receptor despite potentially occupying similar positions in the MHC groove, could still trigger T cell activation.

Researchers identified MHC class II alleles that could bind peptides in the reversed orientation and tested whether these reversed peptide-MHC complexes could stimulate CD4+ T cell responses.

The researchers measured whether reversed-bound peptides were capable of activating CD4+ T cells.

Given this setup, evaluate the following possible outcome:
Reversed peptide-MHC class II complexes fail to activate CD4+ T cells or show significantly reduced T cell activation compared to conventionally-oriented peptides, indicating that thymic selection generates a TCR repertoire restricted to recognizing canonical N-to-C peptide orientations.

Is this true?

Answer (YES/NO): NO